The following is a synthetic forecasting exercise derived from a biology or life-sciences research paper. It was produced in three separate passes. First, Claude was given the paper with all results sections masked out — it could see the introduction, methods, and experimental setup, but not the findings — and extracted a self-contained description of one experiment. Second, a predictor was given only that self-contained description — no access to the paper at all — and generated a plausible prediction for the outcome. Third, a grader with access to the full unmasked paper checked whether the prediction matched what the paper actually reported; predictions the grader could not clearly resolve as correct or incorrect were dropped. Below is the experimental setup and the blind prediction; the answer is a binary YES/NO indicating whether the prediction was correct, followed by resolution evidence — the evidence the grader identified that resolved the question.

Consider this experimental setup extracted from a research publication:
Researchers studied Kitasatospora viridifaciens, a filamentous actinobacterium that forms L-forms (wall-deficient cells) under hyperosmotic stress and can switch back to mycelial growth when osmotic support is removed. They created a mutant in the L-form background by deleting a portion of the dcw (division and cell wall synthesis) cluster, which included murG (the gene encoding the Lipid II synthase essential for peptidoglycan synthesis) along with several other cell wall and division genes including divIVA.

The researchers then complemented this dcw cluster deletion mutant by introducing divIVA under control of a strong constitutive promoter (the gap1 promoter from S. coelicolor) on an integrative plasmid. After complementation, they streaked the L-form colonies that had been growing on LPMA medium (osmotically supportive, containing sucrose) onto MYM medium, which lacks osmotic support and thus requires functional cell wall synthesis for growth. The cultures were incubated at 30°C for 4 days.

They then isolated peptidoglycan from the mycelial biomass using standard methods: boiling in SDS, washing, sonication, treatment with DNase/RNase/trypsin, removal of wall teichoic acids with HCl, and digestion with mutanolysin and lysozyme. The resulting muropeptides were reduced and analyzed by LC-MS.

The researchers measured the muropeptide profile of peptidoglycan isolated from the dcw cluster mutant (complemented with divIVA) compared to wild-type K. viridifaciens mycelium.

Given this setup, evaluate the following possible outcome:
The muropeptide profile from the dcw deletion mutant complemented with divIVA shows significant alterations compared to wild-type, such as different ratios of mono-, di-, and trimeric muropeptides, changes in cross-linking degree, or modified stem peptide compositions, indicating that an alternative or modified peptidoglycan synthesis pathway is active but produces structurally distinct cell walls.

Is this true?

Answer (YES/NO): NO